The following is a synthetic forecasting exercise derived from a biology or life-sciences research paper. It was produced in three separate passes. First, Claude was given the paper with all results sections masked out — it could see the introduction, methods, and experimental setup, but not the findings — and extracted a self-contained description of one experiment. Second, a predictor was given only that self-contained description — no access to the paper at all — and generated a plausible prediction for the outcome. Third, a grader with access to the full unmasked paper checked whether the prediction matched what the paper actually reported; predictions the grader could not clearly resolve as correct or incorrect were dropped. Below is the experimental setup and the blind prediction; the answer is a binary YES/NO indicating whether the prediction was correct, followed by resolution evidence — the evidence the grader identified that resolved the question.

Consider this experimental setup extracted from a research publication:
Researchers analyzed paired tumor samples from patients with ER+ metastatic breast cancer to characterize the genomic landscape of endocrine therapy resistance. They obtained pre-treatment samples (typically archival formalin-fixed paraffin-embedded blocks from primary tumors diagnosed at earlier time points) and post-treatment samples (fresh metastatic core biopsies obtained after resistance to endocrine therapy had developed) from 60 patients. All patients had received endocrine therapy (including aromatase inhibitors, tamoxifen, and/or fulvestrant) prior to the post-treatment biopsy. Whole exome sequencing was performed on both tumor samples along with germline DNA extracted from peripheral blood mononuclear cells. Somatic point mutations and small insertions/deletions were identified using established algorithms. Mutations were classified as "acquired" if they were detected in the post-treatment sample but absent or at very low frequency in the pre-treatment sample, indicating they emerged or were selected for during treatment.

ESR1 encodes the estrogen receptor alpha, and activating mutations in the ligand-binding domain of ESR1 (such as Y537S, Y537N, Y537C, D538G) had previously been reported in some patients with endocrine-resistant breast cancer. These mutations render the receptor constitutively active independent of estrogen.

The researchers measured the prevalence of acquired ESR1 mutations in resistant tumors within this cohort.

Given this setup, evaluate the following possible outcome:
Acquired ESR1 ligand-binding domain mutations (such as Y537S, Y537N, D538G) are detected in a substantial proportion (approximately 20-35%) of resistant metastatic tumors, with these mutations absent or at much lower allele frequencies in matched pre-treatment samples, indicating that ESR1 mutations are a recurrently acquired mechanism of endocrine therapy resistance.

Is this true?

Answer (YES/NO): YES